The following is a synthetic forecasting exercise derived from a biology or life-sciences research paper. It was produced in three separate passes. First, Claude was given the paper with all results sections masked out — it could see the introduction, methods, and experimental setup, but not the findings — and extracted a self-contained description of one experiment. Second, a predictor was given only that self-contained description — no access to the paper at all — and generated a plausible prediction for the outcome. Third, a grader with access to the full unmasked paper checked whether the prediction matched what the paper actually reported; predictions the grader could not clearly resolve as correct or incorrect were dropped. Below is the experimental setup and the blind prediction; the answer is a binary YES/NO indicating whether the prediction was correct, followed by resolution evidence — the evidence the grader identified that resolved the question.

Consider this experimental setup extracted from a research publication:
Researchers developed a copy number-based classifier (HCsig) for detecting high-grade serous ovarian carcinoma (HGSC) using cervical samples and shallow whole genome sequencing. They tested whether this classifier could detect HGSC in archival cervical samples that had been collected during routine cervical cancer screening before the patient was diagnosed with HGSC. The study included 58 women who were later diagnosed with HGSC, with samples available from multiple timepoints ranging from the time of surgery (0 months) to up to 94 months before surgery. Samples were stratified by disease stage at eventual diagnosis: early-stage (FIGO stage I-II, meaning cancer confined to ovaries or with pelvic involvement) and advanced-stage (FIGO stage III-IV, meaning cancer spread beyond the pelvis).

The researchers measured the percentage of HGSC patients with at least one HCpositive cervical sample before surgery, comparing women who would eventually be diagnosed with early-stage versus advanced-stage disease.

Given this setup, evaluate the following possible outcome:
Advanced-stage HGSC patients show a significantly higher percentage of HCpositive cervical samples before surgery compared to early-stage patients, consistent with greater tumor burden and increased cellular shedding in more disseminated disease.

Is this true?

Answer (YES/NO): NO